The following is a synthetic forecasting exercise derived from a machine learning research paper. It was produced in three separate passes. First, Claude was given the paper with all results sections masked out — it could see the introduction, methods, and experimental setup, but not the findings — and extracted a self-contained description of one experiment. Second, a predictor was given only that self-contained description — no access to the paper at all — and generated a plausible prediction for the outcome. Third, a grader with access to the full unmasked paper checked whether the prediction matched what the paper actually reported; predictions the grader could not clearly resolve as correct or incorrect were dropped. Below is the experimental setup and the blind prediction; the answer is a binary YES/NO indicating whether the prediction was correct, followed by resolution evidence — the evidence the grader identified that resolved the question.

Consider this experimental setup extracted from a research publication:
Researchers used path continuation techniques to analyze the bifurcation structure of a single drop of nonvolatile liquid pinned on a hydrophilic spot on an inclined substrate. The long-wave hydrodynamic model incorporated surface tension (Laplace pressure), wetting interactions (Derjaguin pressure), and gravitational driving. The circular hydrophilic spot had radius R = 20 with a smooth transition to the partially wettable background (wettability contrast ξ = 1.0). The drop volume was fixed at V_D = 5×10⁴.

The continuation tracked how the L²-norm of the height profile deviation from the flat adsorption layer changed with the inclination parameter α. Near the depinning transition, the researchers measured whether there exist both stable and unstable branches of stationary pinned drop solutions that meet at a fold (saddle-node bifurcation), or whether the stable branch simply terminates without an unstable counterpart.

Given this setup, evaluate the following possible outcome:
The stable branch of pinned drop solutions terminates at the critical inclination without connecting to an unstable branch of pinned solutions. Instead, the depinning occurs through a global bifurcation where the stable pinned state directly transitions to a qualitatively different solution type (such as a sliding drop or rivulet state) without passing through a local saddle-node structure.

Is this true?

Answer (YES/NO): NO